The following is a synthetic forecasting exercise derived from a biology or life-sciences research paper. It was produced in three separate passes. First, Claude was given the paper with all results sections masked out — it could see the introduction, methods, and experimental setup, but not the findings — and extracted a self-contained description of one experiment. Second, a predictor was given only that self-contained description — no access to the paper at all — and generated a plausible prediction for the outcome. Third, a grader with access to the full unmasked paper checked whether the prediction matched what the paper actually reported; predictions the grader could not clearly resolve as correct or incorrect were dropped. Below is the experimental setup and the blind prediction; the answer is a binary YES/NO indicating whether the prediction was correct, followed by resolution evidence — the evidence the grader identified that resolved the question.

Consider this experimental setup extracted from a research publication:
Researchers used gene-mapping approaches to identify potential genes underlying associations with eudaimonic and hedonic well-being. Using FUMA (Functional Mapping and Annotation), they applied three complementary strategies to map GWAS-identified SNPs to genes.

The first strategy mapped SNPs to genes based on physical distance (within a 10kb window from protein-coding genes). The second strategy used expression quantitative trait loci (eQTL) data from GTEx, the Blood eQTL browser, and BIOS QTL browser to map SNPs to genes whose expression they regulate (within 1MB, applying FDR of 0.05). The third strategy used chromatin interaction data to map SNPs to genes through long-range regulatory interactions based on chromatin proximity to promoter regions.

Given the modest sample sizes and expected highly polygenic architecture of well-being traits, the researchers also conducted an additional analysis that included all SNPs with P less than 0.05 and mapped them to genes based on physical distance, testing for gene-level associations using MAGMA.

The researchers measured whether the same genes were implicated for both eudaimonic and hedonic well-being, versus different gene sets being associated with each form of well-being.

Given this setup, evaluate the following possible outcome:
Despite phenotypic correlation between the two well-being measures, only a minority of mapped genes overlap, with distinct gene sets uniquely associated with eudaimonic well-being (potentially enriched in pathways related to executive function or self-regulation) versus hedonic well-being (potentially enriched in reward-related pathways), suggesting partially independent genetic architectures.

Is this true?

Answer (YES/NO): NO